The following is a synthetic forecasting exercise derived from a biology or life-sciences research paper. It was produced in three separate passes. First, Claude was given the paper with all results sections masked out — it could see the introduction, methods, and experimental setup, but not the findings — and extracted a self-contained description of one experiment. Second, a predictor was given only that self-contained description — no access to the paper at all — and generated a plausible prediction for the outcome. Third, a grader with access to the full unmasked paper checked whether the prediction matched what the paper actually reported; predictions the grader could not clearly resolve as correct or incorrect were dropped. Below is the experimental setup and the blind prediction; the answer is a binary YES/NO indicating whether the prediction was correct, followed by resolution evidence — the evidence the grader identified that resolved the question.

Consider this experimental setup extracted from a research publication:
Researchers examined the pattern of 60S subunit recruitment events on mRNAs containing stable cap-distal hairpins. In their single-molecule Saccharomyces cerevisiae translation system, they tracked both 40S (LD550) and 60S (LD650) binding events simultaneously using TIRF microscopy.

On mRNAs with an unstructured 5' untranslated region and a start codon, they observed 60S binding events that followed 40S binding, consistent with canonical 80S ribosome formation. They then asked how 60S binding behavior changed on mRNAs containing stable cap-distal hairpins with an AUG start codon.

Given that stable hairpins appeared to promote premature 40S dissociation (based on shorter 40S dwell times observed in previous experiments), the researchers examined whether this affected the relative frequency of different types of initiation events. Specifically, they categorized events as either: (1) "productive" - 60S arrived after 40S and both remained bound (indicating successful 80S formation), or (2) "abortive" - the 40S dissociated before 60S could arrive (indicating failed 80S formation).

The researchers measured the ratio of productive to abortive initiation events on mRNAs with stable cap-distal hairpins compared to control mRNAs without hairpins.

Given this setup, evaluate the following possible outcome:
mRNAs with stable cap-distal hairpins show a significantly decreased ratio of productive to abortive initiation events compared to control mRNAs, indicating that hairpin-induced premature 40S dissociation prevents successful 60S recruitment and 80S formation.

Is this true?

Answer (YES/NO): YES